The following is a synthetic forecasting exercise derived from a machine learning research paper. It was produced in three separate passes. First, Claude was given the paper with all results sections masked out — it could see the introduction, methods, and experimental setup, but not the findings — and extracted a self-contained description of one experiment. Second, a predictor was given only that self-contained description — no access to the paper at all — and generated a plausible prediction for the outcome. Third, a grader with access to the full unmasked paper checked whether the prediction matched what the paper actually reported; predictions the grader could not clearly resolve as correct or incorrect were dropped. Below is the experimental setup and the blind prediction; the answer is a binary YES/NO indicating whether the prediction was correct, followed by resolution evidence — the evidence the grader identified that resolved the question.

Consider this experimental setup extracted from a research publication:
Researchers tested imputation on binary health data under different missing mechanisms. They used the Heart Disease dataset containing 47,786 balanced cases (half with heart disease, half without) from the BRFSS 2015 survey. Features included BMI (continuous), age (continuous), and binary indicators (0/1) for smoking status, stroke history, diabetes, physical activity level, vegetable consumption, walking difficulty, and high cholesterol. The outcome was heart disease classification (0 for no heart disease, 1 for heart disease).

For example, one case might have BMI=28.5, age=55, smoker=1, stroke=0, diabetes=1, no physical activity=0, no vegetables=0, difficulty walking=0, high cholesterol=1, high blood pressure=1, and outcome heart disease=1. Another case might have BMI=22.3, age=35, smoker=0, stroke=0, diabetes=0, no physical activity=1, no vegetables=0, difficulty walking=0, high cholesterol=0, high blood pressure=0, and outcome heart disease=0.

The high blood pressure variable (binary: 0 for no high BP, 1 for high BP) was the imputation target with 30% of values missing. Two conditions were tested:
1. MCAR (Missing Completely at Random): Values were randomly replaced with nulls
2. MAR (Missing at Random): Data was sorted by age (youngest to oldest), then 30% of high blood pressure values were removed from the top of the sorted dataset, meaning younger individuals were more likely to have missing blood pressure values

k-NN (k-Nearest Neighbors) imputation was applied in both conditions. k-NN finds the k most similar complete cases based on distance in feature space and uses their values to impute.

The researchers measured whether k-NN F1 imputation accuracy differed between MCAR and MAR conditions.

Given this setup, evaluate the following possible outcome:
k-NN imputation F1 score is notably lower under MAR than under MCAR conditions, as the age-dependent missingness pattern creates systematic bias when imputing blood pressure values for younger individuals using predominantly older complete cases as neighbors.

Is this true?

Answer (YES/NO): NO